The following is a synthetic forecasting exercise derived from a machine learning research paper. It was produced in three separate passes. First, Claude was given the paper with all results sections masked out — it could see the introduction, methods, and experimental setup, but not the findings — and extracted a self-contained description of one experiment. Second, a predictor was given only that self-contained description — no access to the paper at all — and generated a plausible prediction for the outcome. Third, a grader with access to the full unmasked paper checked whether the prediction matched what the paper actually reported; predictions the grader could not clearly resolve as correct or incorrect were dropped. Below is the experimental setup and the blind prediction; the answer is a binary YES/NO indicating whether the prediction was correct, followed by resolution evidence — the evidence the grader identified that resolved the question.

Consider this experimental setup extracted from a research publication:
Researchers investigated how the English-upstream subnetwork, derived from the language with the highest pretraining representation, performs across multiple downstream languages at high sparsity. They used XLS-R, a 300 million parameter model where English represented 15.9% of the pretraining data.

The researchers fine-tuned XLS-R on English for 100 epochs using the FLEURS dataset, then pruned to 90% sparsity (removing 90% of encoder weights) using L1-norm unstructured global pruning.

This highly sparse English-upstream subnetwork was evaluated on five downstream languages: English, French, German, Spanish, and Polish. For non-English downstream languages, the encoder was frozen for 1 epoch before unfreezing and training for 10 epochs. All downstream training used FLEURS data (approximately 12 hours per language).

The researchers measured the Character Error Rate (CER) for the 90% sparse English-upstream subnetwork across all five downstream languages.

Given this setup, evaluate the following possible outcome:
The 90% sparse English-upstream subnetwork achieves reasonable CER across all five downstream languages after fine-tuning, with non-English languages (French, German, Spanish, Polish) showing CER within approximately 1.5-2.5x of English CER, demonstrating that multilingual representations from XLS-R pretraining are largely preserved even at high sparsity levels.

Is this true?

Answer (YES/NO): NO